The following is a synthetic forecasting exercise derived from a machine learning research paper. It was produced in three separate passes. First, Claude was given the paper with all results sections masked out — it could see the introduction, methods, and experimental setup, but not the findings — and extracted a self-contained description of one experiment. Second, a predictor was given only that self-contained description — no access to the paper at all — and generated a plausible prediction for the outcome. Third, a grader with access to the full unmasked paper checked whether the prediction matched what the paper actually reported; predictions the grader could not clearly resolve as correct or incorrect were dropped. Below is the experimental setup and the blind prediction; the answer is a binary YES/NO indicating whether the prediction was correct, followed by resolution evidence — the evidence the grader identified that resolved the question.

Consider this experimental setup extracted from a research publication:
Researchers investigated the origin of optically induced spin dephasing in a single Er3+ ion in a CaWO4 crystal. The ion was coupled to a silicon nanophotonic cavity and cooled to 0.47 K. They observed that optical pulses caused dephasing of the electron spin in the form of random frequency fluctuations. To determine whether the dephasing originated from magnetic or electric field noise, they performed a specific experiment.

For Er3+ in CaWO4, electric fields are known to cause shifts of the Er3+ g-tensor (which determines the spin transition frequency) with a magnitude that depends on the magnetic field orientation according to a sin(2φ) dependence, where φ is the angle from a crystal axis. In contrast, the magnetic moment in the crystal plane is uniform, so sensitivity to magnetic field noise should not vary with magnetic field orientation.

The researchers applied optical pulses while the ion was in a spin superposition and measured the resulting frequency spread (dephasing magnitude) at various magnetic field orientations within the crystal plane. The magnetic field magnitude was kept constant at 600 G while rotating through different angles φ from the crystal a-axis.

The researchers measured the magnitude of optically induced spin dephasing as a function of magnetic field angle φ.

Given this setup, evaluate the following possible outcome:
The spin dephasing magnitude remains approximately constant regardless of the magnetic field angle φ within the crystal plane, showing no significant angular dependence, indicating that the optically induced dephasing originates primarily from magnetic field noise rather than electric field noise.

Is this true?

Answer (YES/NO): NO